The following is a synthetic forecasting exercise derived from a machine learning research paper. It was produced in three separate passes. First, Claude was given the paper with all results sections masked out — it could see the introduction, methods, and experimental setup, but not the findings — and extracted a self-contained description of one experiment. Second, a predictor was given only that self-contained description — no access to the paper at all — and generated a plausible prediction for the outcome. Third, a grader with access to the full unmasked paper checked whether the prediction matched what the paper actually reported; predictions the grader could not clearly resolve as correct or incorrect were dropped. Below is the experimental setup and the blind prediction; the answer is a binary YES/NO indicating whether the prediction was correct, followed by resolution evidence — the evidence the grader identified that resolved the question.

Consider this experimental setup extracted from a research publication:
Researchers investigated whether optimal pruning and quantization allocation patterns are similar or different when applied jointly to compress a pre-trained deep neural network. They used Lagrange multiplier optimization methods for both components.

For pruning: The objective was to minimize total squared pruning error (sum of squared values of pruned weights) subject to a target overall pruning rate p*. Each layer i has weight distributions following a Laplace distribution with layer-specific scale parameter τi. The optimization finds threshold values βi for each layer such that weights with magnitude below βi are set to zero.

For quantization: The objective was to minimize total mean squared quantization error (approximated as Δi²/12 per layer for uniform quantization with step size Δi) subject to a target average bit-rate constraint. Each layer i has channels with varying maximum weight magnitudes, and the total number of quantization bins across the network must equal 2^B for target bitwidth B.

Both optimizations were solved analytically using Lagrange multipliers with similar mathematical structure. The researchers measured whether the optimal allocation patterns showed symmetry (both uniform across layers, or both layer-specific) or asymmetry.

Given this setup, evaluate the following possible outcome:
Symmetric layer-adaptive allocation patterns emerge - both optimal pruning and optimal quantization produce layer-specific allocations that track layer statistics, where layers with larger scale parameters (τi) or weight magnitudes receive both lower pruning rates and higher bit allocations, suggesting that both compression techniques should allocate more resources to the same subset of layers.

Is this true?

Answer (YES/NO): NO